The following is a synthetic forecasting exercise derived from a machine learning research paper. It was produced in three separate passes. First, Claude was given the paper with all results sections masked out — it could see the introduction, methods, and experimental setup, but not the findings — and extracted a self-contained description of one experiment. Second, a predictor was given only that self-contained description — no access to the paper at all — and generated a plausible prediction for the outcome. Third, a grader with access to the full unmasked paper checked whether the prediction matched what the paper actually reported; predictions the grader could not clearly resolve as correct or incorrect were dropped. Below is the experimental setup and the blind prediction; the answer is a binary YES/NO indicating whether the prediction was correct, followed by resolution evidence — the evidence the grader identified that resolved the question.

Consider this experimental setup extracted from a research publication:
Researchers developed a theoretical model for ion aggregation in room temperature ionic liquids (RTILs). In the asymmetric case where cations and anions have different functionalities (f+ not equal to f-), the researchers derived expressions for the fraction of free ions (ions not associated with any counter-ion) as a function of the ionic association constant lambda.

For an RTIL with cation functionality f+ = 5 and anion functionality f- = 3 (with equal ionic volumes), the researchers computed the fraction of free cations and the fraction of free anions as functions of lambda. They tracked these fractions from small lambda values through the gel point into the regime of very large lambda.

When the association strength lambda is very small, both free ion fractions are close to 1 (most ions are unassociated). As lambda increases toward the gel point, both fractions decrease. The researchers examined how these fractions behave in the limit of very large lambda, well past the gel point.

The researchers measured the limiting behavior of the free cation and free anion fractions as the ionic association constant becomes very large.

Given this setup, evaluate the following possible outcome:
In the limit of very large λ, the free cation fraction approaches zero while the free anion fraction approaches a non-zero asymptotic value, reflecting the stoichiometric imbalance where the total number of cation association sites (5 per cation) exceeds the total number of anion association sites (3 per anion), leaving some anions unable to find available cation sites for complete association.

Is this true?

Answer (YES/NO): NO